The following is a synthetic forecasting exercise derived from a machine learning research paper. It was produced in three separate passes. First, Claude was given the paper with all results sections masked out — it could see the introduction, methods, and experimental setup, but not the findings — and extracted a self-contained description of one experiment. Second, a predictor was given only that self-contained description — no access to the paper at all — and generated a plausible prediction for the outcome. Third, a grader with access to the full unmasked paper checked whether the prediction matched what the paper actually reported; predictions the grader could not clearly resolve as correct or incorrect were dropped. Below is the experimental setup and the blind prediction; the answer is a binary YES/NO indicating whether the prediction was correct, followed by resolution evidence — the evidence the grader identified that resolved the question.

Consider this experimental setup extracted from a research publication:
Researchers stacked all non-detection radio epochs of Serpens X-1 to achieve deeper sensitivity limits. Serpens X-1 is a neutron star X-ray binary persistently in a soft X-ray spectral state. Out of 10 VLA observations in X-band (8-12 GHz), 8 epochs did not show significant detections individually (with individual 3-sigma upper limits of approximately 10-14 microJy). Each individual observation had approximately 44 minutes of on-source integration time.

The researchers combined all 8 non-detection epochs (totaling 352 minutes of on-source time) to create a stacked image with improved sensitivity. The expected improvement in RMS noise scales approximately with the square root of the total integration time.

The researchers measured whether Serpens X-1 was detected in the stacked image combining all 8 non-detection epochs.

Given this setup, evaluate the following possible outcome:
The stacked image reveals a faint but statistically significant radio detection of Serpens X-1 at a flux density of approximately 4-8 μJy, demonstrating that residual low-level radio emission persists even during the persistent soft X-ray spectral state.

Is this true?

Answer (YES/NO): NO